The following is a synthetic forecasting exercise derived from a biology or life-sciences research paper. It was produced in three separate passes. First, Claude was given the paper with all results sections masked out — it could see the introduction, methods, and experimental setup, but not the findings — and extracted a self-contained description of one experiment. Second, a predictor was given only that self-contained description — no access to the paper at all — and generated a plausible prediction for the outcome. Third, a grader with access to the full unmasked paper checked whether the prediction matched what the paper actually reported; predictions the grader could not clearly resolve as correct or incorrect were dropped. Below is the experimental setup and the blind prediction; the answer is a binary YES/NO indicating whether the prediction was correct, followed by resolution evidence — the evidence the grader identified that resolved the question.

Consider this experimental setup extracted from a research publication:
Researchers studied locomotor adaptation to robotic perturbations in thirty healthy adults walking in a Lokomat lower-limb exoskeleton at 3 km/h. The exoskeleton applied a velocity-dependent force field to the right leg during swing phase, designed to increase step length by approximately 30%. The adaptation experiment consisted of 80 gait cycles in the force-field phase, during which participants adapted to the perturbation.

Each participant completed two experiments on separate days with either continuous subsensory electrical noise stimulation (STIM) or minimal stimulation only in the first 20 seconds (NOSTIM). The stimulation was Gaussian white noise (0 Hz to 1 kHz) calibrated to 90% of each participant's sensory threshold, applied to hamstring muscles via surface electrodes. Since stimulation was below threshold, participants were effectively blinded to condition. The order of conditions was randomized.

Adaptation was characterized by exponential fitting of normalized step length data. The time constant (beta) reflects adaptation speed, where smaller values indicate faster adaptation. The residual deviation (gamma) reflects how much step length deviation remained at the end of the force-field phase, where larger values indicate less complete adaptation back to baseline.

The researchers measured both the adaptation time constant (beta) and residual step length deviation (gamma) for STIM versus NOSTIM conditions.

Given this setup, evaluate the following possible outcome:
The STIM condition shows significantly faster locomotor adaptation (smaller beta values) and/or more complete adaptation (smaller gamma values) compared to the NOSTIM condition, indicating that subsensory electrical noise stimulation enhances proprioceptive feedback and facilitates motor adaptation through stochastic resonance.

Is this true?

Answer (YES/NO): NO